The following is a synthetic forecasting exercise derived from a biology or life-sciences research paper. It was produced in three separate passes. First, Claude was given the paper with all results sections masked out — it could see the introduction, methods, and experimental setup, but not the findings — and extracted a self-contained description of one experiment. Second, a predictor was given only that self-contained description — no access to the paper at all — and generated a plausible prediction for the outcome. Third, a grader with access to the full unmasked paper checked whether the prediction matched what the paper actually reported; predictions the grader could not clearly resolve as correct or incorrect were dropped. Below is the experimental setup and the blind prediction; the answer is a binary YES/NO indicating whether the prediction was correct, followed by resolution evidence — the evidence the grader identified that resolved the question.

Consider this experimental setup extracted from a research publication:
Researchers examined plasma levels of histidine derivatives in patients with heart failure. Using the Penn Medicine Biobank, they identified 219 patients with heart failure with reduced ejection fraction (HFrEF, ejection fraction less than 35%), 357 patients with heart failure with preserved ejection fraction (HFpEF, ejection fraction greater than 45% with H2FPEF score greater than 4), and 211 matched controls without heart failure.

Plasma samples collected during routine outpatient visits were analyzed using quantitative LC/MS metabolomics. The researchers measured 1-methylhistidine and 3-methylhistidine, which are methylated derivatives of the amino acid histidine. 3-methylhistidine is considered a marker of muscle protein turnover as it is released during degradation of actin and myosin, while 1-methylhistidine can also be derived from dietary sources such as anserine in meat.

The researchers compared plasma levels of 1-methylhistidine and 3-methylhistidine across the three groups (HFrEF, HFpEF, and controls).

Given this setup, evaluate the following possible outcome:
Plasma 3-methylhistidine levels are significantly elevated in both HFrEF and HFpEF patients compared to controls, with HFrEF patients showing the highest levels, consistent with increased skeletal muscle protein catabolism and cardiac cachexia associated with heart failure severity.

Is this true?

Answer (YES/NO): NO